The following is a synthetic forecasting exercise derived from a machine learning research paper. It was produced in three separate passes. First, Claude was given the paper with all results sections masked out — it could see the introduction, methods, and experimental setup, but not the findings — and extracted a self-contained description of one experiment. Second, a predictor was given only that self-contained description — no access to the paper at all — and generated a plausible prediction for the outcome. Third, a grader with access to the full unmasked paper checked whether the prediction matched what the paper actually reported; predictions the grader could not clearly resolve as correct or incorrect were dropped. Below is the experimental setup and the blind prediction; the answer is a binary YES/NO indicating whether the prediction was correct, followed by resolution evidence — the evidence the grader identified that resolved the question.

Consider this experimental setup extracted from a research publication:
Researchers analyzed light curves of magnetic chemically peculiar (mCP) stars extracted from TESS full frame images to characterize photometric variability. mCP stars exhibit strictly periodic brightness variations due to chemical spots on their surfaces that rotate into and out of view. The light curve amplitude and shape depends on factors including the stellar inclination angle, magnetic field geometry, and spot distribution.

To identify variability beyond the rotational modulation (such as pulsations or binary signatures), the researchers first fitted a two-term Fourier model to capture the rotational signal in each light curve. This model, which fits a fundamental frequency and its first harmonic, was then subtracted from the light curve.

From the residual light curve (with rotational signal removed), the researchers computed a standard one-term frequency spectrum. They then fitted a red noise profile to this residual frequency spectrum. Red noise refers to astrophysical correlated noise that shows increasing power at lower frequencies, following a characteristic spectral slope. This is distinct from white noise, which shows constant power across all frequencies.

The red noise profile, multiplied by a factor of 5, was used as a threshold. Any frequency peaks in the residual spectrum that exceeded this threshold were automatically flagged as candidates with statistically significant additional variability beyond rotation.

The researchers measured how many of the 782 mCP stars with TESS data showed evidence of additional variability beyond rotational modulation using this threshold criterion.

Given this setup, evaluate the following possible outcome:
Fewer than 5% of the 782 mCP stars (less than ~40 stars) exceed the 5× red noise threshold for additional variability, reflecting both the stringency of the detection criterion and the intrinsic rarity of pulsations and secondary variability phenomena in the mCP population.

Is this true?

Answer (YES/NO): NO